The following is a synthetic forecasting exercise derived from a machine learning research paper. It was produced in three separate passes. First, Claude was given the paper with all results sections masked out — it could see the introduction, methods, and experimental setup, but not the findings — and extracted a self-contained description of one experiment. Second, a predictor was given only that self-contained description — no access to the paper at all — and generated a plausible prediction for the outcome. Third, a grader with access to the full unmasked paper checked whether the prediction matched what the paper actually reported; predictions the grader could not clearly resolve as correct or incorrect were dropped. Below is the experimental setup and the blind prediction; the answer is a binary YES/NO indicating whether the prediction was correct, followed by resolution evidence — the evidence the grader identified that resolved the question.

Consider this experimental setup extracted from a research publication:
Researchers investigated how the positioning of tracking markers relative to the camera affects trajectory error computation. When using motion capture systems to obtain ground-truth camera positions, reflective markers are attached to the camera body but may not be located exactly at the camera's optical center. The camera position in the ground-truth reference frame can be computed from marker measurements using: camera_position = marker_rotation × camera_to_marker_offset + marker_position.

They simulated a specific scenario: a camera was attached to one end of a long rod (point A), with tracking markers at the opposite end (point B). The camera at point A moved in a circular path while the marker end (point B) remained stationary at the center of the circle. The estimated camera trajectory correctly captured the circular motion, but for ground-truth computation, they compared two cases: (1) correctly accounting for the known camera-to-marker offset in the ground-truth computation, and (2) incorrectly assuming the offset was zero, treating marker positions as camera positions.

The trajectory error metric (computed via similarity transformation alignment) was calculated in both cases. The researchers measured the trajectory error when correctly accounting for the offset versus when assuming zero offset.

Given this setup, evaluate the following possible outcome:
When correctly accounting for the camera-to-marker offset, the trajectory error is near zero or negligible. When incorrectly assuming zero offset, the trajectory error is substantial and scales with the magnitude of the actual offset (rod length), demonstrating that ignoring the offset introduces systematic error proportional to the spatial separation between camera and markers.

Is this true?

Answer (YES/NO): NO